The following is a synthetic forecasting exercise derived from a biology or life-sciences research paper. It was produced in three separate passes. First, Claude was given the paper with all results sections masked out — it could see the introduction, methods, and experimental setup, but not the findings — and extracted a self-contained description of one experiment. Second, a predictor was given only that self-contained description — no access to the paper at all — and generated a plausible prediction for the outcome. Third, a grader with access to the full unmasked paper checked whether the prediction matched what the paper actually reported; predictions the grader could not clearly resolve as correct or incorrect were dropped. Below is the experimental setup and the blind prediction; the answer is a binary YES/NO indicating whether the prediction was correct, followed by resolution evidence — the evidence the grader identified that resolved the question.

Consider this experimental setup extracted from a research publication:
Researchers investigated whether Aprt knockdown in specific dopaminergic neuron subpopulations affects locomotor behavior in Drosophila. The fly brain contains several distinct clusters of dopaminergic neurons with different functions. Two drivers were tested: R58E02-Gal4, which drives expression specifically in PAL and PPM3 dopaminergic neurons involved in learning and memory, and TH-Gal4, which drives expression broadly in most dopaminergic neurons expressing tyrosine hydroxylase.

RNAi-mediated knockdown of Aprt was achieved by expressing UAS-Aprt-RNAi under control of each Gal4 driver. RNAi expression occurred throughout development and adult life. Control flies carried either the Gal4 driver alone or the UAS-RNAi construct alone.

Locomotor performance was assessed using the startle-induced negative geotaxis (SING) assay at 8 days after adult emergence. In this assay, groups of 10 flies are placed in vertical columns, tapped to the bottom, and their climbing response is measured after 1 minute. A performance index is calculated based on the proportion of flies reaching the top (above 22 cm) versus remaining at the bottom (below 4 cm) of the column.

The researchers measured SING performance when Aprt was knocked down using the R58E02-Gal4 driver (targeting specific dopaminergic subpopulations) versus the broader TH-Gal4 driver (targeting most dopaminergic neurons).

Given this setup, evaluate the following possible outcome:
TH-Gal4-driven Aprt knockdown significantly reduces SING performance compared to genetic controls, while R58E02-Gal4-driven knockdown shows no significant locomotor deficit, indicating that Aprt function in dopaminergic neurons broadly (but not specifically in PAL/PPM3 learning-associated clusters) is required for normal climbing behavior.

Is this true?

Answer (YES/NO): NO